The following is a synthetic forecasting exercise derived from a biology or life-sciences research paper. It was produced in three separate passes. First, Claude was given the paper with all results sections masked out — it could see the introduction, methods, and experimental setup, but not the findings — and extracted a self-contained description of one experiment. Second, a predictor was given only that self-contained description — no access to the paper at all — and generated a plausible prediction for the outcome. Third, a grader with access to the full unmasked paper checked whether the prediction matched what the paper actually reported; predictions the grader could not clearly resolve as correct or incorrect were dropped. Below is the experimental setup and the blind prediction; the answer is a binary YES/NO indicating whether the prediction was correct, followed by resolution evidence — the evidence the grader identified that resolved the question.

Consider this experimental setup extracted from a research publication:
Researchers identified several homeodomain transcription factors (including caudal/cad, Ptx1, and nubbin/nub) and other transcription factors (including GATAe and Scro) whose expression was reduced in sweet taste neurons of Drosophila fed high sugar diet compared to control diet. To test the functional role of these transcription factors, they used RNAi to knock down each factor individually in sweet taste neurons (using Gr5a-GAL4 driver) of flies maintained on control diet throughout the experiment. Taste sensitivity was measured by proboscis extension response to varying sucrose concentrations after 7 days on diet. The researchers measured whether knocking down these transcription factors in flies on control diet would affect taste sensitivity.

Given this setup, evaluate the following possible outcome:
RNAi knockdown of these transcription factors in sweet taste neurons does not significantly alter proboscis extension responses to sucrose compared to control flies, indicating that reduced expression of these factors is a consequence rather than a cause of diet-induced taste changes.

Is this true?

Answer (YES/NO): NO